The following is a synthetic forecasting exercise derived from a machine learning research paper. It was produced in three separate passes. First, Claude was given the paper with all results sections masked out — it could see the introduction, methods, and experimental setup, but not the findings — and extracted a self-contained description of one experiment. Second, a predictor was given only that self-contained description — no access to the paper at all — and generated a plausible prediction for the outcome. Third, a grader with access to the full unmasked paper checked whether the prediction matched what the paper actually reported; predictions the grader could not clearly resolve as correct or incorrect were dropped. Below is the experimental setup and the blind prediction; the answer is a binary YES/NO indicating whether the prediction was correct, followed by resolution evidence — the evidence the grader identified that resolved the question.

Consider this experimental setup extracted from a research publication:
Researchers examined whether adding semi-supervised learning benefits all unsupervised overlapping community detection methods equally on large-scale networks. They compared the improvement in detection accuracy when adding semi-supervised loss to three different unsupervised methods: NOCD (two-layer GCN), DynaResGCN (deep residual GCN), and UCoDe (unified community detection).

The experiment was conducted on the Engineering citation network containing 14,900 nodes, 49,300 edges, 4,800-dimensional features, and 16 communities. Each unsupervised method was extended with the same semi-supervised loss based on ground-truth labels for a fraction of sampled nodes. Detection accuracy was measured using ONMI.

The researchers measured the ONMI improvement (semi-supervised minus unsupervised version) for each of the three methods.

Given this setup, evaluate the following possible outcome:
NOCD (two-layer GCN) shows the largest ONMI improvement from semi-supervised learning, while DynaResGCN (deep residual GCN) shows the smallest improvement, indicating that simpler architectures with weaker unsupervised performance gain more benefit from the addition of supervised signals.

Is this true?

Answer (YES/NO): NO